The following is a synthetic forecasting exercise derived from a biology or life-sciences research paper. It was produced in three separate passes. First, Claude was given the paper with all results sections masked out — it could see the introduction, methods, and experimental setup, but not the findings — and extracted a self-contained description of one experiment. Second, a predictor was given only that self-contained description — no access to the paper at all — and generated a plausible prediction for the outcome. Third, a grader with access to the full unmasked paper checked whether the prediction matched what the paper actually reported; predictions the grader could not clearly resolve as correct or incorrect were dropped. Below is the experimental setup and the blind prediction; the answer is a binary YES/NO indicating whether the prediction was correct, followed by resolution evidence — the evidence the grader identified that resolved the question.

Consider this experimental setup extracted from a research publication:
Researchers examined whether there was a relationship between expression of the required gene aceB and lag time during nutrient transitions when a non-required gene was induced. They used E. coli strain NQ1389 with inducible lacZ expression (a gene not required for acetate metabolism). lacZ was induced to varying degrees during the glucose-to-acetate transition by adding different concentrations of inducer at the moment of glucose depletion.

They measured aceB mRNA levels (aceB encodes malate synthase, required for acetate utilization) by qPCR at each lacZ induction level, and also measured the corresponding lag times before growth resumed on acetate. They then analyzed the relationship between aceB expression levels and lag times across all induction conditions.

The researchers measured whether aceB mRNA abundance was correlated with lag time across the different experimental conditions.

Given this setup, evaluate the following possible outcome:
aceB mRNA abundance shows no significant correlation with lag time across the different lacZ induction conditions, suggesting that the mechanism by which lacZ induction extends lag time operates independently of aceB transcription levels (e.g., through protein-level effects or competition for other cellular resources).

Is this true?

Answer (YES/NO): NO